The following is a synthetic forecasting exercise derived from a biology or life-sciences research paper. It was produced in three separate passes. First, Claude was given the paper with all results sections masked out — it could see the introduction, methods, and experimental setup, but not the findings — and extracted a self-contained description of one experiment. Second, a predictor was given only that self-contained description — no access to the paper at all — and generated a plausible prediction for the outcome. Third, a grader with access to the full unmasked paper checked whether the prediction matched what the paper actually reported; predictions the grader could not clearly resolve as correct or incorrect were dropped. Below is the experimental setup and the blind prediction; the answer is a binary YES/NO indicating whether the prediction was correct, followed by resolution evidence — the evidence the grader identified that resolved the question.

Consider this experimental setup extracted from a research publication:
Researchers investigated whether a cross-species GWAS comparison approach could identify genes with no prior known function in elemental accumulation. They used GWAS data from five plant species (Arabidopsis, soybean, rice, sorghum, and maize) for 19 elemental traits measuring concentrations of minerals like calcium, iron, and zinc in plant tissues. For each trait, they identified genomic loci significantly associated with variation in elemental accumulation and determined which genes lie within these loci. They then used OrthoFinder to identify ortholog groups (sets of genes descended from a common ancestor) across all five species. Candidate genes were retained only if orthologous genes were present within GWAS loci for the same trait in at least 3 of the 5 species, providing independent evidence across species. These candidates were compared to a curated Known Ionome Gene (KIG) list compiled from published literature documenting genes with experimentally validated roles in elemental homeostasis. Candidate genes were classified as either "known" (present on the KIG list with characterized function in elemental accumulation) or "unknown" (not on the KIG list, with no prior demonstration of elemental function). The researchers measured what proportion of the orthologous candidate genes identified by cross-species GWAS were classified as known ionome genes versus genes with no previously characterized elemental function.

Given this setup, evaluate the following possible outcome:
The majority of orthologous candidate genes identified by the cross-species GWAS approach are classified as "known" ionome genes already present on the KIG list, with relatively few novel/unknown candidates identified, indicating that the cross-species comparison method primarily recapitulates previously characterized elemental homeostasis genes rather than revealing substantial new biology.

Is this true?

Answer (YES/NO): NO